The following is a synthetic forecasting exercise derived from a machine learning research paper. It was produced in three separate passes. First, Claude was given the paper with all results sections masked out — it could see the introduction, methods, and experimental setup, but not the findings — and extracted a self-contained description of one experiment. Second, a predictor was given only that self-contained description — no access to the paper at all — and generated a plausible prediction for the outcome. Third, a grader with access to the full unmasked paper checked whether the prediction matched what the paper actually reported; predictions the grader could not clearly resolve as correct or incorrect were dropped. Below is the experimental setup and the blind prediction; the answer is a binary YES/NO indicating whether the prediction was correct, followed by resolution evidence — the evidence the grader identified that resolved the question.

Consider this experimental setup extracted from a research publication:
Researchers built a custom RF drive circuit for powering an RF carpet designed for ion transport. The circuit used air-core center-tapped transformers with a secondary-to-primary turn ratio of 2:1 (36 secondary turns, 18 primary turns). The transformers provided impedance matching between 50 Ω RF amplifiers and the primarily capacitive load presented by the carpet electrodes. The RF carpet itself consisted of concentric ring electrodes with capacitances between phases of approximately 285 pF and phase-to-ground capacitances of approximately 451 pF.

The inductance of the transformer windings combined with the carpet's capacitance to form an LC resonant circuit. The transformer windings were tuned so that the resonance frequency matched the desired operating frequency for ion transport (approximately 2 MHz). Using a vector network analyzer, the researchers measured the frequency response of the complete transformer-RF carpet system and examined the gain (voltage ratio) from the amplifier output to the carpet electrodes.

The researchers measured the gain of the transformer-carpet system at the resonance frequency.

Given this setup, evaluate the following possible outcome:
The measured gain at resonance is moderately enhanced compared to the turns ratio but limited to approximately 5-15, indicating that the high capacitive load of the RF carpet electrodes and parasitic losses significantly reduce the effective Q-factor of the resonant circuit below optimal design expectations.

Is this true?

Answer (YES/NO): NO